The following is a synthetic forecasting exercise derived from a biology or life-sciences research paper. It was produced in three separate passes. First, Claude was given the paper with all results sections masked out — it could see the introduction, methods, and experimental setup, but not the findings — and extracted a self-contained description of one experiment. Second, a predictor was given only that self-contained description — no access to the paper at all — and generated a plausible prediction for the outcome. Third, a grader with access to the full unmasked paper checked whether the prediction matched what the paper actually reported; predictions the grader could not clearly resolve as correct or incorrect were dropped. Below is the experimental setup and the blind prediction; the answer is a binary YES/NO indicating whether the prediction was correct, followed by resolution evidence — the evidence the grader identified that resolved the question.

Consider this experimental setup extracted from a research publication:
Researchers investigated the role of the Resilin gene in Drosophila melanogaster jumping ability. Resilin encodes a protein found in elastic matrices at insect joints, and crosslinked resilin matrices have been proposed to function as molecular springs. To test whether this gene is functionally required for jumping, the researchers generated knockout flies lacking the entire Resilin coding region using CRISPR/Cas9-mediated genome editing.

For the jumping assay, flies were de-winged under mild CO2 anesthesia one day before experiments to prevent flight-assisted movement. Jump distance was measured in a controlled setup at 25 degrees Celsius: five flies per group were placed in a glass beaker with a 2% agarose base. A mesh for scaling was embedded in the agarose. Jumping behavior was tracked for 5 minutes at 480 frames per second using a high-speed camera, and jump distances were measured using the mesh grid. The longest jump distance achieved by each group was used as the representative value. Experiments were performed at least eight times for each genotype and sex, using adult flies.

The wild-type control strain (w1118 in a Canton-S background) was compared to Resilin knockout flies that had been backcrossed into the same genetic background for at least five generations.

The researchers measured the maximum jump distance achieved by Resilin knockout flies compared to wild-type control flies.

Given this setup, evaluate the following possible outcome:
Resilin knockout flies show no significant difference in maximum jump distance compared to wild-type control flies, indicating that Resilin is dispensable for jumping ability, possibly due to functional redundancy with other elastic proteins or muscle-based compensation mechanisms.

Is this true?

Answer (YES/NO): NO